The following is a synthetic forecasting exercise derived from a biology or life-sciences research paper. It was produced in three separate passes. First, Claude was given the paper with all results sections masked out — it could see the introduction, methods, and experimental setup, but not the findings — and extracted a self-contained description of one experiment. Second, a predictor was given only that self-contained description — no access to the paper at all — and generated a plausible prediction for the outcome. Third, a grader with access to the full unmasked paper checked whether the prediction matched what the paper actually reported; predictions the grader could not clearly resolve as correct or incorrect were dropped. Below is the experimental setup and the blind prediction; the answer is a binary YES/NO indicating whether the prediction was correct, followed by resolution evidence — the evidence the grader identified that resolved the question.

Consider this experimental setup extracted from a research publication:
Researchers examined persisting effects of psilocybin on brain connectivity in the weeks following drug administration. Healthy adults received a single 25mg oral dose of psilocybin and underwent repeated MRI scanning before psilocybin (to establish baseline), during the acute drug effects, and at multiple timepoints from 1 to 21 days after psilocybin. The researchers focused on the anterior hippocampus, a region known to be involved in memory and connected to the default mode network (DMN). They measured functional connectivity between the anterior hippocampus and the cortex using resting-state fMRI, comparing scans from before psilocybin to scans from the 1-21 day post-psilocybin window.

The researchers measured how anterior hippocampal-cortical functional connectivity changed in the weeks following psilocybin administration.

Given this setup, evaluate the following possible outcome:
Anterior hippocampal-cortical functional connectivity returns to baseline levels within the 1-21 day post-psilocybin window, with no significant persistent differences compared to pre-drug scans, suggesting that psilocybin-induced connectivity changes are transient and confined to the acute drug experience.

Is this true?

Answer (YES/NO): NO